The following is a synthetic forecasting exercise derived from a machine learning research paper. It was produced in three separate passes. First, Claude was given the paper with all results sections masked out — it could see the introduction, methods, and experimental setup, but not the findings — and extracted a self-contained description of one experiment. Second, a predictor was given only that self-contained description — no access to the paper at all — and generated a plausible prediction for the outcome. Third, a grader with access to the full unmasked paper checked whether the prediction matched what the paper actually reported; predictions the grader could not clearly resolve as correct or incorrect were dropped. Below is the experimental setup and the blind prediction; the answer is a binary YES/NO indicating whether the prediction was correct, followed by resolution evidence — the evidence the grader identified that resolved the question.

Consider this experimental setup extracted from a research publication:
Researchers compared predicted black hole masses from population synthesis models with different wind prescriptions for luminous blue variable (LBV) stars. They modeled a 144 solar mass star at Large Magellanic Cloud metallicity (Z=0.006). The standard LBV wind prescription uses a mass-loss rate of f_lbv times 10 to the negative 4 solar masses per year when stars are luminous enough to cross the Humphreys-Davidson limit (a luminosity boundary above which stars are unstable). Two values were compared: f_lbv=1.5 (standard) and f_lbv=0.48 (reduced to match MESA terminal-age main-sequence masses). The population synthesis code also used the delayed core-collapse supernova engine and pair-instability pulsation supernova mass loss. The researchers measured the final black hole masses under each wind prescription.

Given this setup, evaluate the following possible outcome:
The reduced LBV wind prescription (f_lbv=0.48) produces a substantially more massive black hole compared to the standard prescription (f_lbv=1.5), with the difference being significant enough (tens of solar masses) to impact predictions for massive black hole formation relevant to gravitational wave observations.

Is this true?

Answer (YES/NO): NO